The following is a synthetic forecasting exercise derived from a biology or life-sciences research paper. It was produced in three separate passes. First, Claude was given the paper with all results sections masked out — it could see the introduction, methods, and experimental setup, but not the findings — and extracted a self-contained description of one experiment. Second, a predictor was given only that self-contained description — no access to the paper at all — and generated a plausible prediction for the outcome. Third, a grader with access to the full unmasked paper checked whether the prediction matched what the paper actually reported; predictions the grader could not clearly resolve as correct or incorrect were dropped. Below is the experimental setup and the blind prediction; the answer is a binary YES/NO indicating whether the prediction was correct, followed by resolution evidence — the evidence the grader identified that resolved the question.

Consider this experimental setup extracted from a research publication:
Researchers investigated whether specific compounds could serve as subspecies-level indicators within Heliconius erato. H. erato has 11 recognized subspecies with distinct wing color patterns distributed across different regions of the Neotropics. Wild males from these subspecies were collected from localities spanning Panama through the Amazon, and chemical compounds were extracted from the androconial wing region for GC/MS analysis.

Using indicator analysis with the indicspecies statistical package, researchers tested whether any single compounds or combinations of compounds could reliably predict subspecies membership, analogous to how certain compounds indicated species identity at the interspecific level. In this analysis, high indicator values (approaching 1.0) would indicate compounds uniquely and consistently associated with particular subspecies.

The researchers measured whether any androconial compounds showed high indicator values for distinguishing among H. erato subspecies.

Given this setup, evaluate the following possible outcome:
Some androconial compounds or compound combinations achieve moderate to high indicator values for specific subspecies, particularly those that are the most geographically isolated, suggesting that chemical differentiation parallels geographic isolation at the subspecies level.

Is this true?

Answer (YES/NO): NO